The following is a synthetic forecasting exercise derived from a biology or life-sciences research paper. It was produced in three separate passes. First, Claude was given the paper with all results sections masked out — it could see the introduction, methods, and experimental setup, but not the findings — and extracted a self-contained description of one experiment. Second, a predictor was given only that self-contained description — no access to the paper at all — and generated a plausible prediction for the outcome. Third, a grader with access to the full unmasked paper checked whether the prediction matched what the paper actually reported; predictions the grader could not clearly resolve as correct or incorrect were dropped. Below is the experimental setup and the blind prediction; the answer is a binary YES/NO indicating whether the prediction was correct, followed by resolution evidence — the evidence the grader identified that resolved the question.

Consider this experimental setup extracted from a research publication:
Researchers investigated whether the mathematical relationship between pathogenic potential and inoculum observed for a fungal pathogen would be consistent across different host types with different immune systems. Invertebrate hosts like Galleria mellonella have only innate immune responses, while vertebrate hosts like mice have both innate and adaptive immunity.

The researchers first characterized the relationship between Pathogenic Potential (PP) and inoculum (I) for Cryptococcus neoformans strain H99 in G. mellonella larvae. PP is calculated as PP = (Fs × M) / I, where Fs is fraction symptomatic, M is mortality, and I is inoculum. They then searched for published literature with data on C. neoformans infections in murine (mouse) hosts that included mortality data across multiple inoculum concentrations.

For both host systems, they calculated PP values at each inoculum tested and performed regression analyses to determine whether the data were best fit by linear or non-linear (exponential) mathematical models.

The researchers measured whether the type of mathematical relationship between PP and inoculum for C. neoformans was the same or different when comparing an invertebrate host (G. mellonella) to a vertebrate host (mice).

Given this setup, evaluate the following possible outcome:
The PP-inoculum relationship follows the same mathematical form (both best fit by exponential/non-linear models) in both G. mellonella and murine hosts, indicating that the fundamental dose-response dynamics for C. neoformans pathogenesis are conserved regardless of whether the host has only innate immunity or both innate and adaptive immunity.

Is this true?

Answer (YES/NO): YES